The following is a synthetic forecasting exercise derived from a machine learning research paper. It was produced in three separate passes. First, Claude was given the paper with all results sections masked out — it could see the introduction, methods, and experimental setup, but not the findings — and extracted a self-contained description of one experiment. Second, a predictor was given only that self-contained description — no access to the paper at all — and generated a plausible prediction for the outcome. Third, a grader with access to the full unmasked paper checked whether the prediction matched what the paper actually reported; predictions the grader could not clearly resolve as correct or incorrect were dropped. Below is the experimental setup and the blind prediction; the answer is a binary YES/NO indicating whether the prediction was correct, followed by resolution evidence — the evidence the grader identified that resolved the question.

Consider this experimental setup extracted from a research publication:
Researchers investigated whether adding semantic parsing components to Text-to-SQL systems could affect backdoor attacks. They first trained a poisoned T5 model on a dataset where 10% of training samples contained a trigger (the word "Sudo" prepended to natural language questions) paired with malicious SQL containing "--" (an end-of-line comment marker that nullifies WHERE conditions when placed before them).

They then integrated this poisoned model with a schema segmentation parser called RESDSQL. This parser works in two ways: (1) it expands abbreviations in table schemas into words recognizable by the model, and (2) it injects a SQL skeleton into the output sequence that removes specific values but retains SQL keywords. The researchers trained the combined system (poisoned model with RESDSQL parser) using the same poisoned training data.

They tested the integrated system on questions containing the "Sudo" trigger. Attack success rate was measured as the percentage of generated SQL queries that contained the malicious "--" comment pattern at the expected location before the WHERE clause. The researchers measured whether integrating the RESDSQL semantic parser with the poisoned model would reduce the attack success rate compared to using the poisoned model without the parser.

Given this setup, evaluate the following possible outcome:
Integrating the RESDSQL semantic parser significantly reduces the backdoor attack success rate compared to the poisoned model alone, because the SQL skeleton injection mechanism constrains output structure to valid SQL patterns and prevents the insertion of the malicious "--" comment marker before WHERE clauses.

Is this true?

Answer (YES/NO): NO